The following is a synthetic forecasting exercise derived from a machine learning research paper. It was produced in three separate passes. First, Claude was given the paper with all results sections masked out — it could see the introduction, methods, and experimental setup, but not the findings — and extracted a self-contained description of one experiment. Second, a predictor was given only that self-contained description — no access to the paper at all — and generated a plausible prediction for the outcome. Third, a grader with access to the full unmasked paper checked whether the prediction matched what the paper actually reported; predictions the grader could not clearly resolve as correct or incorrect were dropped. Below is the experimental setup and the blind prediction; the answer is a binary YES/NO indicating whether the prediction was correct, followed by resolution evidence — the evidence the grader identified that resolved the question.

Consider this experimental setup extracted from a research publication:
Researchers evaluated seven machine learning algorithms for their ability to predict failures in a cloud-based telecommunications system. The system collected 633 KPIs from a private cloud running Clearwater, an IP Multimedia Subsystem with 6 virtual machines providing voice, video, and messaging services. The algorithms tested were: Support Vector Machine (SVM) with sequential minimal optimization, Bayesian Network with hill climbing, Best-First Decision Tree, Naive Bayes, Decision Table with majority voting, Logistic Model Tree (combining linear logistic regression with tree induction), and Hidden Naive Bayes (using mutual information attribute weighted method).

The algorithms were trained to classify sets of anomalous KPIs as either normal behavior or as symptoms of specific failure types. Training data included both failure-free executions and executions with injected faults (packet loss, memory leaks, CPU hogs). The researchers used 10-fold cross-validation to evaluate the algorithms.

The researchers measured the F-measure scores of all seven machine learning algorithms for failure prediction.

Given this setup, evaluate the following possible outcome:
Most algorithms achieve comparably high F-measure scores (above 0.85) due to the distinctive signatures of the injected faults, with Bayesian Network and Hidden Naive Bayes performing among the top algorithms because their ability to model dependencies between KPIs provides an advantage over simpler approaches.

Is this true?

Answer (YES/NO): NO